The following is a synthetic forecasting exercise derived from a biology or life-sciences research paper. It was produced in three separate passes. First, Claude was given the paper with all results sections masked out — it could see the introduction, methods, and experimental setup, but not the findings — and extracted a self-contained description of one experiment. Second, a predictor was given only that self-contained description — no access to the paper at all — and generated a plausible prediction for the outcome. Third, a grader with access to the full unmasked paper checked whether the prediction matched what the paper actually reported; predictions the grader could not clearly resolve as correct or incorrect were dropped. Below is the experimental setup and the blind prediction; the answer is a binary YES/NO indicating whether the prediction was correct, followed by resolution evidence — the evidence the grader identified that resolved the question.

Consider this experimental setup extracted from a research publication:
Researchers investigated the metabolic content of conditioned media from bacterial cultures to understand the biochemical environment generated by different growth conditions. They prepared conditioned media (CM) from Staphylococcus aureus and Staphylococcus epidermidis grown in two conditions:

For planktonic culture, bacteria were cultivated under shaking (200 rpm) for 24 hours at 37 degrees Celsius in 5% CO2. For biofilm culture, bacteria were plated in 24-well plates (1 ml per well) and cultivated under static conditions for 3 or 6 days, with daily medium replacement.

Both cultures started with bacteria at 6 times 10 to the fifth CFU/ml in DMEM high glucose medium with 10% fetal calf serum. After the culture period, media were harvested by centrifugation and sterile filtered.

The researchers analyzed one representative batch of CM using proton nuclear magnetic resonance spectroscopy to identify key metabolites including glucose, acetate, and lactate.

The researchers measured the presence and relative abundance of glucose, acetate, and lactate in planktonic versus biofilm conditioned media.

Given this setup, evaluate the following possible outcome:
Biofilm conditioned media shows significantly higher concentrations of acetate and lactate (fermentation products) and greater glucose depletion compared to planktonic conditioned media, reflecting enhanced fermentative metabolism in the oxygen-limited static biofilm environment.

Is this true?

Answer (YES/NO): NO